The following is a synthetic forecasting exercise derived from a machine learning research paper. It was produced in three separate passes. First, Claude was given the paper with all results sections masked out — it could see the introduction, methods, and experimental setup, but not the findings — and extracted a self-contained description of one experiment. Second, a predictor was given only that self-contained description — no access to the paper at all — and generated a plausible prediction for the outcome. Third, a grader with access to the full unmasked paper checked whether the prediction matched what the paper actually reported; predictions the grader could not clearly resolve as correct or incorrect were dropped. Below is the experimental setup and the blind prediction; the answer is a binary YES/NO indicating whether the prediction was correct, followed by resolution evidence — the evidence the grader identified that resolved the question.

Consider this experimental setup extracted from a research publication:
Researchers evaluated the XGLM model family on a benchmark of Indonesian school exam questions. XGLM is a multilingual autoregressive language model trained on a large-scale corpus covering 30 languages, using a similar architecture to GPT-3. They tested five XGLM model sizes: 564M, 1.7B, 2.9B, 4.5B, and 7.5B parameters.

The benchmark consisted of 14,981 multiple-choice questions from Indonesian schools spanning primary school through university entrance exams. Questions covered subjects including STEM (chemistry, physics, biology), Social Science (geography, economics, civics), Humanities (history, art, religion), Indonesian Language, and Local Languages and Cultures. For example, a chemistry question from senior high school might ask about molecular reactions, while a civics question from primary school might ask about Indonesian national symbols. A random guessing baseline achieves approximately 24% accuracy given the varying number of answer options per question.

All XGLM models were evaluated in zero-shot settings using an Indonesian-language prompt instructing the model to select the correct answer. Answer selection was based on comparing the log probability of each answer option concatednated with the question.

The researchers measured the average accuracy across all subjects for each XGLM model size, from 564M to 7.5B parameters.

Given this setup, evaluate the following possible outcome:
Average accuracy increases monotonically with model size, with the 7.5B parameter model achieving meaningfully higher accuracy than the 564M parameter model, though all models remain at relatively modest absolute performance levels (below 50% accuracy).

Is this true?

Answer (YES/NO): NO